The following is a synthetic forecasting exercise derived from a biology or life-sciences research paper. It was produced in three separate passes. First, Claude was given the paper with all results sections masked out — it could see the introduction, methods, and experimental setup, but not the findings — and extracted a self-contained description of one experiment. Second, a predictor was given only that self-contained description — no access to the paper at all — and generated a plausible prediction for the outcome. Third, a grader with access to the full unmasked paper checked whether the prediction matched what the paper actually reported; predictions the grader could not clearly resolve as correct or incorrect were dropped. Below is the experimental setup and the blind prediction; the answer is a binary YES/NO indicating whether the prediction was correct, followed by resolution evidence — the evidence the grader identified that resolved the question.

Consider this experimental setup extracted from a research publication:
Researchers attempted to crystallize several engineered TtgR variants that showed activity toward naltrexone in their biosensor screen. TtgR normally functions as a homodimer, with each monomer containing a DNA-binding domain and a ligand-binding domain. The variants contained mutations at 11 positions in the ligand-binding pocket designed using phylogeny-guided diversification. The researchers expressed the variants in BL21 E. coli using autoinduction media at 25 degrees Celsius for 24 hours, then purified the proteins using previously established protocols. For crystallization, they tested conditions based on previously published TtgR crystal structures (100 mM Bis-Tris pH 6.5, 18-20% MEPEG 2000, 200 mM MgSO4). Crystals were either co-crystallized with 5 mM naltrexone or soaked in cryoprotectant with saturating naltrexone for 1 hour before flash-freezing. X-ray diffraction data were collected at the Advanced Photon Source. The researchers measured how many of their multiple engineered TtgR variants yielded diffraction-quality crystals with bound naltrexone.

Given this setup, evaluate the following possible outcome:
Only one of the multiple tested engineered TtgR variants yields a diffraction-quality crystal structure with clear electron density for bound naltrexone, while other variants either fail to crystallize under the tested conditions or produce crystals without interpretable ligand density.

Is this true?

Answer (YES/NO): YES